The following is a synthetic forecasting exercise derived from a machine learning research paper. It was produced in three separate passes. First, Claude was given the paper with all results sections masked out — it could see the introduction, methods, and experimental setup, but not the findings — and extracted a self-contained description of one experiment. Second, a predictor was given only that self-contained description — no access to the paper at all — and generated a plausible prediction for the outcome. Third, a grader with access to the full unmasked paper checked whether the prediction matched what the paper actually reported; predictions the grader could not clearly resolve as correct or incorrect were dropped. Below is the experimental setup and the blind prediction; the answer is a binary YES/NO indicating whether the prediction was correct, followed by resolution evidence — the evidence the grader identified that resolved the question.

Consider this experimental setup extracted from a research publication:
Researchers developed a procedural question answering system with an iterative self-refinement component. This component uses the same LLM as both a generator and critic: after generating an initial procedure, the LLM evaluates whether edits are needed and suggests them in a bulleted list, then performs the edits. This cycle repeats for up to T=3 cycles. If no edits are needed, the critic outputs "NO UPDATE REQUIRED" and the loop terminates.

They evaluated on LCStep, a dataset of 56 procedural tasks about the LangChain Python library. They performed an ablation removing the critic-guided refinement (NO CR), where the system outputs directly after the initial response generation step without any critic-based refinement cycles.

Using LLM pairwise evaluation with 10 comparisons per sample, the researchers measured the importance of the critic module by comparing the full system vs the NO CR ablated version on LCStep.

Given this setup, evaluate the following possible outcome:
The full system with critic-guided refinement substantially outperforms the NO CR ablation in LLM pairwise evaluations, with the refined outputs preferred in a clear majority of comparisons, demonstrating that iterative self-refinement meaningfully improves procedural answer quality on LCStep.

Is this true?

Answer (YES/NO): YES